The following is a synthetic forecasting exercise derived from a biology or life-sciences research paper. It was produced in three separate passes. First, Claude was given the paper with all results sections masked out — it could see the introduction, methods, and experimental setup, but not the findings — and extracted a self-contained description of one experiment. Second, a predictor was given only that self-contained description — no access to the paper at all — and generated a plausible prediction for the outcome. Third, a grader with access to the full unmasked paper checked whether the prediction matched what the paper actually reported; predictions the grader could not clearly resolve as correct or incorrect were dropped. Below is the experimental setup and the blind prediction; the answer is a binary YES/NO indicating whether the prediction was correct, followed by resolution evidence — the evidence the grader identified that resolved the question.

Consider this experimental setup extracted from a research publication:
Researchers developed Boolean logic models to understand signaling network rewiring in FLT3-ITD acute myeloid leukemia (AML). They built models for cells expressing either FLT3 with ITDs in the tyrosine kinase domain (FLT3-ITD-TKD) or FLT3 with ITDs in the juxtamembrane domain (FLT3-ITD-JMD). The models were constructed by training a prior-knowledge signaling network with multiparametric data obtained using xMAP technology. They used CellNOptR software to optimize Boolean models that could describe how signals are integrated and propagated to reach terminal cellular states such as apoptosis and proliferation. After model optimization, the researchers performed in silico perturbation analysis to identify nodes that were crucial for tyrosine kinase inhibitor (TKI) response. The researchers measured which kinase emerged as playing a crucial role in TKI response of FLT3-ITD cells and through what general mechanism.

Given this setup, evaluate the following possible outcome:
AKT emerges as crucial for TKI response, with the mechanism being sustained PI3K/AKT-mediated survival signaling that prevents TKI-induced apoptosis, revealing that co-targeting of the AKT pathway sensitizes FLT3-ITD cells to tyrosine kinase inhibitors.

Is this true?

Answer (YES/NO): NO